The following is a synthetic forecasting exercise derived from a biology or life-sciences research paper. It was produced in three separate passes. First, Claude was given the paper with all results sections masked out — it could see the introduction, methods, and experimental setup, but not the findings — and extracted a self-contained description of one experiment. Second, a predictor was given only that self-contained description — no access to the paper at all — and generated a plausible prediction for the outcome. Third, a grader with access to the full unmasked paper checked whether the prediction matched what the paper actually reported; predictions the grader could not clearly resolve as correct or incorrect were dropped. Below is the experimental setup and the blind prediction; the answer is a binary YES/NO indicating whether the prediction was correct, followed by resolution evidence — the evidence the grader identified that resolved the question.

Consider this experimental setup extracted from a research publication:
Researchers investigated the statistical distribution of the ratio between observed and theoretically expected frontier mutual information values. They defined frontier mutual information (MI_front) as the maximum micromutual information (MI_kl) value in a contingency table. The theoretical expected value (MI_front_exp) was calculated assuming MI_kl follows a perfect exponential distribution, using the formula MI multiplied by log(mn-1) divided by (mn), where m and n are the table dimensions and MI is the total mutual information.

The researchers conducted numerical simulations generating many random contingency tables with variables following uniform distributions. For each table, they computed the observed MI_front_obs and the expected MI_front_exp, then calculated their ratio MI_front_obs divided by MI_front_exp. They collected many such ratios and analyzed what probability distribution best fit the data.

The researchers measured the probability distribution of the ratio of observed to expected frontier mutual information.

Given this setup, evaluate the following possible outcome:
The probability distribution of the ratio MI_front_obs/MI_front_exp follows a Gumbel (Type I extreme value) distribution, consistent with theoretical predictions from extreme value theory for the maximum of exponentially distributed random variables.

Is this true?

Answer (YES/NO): NO